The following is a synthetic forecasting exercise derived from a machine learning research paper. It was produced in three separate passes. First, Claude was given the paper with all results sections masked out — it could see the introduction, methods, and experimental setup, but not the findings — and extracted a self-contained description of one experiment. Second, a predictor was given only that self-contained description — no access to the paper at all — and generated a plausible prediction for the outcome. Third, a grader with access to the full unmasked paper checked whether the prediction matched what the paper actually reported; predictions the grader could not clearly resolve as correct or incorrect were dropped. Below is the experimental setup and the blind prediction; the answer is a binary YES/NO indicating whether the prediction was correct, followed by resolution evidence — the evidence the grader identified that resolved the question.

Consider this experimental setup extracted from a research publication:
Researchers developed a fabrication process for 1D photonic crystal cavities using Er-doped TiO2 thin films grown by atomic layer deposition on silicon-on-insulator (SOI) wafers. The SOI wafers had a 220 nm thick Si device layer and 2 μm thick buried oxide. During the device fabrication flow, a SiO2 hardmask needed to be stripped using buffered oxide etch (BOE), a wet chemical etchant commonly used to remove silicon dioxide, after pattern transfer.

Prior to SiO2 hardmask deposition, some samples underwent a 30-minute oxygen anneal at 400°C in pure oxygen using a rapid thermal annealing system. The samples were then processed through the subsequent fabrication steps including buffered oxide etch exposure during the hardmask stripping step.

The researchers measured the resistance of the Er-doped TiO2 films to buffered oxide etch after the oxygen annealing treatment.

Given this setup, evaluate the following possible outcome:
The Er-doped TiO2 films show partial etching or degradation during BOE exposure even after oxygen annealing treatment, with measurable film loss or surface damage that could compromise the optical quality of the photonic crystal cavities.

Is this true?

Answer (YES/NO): NO